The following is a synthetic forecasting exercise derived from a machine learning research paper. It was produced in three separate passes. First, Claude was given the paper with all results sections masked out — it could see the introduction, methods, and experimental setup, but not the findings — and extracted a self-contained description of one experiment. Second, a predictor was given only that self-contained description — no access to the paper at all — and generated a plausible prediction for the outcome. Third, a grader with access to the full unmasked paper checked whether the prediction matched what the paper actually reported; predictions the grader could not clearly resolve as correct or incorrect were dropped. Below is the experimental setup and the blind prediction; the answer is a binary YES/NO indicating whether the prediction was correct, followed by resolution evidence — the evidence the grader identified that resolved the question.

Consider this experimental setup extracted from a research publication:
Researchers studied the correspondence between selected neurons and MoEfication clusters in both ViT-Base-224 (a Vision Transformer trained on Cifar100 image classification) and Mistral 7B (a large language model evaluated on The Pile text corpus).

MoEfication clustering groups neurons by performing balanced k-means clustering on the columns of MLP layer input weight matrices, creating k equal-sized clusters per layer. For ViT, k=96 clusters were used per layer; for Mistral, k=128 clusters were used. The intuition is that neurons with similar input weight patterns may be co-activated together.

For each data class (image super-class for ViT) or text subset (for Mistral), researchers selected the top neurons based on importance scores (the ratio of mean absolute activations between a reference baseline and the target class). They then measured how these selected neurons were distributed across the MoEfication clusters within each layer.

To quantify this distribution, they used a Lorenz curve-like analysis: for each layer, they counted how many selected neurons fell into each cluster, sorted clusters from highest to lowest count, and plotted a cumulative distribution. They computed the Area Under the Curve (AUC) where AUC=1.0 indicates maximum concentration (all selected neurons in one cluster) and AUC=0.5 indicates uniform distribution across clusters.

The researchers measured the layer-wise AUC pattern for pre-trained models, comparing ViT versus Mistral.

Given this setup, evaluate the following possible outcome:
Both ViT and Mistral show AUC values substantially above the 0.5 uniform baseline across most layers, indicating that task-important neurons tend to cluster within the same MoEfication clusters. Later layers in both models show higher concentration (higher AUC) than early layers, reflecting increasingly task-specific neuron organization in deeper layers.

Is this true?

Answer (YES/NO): NO